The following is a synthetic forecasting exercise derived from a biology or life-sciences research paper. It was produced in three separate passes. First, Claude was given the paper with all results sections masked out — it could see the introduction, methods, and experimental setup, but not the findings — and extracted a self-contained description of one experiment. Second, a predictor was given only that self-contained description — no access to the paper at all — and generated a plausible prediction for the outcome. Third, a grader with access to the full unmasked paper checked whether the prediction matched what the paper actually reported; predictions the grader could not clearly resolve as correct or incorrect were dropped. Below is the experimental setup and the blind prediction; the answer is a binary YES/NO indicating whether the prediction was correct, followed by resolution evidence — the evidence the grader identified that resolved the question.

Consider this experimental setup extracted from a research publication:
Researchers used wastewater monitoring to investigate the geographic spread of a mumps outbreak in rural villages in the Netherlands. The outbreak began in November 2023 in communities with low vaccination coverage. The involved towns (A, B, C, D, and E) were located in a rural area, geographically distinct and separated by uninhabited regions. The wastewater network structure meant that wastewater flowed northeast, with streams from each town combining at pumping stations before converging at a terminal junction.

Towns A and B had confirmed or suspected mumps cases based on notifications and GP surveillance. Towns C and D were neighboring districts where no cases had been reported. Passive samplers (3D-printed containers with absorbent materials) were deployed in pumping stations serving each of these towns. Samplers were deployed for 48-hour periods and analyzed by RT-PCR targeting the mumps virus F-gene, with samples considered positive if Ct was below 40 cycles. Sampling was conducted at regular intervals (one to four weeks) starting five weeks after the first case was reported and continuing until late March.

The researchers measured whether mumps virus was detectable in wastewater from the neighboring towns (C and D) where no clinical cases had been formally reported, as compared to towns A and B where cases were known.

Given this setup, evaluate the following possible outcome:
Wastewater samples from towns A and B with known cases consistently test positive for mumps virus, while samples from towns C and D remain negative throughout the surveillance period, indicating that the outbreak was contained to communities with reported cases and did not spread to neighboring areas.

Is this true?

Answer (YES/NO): NO